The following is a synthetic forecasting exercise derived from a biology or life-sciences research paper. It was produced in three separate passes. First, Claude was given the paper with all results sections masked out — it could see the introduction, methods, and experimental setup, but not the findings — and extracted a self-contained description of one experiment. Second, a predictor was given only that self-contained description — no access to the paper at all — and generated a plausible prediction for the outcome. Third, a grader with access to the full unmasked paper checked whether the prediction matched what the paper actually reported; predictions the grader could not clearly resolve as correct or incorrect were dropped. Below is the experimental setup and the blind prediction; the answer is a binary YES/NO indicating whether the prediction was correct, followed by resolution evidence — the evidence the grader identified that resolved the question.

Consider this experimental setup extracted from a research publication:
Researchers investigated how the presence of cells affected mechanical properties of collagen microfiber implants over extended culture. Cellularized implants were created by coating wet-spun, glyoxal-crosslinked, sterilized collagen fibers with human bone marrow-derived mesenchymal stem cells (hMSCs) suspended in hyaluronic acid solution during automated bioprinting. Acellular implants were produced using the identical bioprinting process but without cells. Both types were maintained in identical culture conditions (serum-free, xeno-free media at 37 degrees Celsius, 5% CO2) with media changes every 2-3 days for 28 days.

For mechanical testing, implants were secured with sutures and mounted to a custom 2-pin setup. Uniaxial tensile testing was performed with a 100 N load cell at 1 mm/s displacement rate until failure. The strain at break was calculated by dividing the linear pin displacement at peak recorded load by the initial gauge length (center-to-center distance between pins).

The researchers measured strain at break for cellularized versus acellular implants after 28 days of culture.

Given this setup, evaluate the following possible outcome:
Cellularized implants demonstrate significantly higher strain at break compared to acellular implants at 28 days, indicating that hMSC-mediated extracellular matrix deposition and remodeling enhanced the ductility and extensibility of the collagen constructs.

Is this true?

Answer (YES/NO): NO